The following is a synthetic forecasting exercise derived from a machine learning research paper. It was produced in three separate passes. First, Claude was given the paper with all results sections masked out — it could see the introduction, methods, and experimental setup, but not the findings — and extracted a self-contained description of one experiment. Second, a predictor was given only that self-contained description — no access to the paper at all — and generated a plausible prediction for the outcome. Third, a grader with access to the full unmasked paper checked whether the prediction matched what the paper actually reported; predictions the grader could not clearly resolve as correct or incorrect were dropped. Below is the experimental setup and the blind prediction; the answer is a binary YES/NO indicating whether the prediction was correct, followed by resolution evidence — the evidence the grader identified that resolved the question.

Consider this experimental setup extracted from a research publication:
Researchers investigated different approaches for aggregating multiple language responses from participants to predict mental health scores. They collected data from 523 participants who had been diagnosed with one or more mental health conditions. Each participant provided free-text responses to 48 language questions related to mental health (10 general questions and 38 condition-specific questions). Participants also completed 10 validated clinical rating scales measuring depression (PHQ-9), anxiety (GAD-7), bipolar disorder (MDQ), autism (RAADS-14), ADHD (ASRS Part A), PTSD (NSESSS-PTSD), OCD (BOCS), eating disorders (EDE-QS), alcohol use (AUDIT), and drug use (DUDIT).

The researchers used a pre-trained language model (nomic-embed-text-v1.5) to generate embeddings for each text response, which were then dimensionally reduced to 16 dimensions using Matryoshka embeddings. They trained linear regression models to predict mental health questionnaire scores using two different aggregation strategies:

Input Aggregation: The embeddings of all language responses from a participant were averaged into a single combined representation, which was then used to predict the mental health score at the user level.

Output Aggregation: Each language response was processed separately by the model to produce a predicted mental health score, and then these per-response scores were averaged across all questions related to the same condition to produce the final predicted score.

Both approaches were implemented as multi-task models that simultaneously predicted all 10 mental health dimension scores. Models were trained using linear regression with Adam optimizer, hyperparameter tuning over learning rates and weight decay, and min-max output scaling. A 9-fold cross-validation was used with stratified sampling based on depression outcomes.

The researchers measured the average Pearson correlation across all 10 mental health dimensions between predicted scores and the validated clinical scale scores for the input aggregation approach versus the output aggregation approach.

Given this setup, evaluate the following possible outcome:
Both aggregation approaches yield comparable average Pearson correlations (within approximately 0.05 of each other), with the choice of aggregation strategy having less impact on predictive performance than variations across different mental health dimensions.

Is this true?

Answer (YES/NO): NO